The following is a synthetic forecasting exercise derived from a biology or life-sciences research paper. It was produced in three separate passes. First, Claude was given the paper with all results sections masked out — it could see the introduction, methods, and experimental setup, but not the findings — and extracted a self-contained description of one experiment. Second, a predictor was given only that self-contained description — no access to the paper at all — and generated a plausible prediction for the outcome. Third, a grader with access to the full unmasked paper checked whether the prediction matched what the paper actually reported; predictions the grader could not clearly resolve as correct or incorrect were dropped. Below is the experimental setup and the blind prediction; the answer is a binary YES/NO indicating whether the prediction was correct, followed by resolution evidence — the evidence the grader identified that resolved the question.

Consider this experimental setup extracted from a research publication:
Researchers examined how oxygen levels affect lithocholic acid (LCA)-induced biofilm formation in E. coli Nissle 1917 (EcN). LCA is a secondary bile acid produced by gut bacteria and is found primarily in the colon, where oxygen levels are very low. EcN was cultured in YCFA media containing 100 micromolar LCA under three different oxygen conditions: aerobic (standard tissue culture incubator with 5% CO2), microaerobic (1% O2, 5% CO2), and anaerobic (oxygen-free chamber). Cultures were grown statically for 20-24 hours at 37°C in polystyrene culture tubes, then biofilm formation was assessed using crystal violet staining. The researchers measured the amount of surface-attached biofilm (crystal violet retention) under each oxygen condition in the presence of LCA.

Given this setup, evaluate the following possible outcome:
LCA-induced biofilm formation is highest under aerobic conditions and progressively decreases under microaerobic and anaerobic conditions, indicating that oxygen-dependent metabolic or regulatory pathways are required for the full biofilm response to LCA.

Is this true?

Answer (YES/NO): NO